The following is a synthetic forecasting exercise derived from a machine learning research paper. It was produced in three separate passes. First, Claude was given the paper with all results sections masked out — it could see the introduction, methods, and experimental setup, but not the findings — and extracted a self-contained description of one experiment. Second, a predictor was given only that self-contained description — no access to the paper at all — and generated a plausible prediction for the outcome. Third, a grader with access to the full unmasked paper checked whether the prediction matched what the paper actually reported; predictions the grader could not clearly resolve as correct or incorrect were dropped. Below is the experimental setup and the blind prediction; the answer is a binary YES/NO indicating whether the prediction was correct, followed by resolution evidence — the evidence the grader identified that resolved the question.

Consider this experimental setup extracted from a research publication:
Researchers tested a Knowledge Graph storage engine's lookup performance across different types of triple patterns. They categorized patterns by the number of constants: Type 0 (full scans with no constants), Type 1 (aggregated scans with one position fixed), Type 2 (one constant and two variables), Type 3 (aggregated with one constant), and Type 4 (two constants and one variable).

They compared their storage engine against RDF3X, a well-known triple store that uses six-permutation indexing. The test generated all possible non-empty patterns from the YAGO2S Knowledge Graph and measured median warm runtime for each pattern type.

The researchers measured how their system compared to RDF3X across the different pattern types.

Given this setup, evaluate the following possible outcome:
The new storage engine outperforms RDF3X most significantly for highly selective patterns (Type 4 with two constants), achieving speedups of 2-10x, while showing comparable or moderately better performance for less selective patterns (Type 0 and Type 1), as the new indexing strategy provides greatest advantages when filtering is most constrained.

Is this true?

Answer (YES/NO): NO